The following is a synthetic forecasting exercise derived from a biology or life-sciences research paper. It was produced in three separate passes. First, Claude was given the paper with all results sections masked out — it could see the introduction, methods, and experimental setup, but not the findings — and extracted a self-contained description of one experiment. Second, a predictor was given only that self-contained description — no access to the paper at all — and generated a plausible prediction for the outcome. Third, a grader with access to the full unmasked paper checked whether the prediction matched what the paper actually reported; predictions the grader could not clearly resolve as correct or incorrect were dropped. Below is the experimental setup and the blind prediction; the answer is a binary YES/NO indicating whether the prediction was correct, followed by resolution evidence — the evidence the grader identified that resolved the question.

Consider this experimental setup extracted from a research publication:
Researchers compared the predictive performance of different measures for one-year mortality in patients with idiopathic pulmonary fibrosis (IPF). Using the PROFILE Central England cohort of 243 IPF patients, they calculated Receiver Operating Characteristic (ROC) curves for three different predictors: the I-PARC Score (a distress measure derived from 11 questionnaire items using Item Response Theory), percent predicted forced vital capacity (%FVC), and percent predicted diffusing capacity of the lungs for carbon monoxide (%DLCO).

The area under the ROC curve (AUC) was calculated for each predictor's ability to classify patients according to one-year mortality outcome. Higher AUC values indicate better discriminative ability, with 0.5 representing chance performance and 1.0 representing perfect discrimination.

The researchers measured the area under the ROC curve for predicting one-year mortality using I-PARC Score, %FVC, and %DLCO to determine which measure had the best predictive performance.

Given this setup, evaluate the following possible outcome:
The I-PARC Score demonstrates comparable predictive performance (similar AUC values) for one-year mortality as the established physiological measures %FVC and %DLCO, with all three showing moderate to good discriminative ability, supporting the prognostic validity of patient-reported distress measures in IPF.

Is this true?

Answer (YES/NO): NO